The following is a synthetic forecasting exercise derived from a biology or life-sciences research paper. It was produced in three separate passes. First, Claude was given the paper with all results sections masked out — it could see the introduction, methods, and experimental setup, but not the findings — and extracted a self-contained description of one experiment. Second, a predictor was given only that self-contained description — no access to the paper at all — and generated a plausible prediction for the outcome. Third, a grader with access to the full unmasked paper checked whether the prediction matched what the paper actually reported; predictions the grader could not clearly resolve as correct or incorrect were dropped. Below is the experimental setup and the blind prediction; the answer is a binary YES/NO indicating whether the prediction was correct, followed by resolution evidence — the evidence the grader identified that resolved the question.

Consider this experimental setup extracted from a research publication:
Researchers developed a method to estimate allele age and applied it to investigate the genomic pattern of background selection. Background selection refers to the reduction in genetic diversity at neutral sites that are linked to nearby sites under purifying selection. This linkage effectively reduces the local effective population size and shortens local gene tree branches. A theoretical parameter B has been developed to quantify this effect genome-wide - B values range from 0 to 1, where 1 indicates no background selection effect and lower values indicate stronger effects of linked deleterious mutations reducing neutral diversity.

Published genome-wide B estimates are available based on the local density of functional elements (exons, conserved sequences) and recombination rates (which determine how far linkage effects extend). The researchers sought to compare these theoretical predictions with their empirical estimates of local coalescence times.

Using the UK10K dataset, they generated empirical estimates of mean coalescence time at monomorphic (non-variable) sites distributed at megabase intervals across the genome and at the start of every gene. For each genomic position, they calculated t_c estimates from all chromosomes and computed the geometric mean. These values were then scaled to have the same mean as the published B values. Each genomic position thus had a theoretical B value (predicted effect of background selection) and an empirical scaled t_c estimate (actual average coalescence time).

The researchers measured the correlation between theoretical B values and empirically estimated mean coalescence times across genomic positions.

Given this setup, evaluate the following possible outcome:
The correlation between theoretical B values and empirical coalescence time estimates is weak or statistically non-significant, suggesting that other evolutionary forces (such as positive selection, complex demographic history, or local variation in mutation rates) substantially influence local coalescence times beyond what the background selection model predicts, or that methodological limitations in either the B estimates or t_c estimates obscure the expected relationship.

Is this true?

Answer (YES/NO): NO